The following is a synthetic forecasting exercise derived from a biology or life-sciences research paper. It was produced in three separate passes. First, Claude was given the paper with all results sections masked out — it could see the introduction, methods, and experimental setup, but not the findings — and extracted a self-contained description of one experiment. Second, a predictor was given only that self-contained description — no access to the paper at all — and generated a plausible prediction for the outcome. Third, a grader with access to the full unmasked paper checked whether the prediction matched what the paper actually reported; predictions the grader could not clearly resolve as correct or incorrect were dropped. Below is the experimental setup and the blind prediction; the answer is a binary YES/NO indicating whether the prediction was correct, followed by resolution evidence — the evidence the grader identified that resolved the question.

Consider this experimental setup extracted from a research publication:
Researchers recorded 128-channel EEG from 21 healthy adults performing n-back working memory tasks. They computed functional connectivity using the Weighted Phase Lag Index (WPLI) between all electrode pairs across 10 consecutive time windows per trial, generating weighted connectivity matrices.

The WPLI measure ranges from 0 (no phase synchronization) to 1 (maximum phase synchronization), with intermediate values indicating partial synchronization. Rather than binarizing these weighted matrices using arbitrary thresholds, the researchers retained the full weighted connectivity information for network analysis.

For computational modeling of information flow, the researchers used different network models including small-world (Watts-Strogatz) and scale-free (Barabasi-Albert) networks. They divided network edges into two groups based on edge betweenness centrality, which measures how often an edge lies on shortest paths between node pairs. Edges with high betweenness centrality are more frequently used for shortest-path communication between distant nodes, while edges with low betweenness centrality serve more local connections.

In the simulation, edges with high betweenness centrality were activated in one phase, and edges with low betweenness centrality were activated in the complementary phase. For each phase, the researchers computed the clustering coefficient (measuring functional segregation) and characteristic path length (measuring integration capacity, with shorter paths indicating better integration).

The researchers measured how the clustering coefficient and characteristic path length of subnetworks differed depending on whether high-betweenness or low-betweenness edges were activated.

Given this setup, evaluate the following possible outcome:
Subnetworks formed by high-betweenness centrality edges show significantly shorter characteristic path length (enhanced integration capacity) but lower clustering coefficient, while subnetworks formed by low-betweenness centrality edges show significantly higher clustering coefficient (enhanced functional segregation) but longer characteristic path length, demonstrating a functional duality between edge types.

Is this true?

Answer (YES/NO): YES